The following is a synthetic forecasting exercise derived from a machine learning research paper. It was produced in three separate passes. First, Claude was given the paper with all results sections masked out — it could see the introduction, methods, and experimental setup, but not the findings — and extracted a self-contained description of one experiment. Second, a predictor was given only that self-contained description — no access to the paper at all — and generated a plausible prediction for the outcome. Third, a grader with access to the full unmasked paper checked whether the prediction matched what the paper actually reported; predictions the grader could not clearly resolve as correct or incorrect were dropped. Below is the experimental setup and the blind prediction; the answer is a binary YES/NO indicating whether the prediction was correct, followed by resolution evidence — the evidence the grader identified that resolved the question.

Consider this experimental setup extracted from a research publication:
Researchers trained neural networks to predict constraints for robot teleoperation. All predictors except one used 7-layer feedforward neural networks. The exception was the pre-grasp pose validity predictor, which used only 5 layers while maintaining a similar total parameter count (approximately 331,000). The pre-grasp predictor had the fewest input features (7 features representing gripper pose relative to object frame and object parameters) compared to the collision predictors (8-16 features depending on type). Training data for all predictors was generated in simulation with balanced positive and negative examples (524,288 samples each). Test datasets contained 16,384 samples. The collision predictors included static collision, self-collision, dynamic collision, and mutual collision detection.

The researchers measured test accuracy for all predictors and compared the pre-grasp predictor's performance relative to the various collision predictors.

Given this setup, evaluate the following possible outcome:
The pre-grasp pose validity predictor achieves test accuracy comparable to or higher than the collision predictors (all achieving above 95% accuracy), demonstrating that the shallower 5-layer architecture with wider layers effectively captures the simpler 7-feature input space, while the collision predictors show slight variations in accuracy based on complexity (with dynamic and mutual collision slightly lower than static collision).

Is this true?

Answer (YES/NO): NO